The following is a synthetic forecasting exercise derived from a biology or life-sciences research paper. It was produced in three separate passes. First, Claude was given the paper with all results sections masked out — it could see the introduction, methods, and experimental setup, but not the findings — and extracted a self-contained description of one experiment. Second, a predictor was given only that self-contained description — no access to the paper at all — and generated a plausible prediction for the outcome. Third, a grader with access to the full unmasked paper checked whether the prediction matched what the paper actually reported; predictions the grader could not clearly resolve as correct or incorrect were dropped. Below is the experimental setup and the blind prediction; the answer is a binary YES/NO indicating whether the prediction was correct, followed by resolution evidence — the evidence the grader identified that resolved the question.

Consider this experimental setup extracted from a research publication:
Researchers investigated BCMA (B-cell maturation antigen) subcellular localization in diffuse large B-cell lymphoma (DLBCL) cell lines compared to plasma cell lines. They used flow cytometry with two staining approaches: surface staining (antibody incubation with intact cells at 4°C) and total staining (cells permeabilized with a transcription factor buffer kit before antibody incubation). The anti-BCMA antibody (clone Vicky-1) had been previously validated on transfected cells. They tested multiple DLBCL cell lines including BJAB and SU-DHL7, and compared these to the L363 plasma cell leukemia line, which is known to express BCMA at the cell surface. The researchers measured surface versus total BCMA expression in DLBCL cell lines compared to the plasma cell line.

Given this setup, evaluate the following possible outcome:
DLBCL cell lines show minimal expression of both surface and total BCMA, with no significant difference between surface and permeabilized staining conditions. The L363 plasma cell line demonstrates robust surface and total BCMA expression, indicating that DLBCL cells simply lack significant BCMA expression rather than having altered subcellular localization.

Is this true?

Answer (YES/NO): NO